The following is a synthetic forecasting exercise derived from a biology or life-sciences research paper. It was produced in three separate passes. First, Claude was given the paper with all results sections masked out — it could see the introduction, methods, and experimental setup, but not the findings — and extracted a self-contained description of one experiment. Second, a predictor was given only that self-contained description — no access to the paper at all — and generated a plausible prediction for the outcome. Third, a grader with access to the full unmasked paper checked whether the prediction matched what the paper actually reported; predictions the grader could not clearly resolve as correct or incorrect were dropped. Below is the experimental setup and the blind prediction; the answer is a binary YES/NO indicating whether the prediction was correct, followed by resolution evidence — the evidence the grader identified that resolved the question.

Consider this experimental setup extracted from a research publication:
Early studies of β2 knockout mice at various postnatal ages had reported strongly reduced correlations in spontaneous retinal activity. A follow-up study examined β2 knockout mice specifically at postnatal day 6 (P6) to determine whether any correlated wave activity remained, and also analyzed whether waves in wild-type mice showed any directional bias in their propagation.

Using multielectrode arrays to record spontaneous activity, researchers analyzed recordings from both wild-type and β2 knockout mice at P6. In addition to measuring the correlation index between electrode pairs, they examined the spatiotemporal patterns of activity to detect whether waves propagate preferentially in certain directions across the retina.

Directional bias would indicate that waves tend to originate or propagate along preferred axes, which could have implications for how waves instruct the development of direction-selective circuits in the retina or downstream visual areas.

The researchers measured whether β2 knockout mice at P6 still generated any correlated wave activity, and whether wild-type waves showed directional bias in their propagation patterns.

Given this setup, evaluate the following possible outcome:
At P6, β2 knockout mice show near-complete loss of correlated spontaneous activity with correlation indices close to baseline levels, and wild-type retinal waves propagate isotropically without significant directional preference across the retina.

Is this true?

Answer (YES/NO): NO